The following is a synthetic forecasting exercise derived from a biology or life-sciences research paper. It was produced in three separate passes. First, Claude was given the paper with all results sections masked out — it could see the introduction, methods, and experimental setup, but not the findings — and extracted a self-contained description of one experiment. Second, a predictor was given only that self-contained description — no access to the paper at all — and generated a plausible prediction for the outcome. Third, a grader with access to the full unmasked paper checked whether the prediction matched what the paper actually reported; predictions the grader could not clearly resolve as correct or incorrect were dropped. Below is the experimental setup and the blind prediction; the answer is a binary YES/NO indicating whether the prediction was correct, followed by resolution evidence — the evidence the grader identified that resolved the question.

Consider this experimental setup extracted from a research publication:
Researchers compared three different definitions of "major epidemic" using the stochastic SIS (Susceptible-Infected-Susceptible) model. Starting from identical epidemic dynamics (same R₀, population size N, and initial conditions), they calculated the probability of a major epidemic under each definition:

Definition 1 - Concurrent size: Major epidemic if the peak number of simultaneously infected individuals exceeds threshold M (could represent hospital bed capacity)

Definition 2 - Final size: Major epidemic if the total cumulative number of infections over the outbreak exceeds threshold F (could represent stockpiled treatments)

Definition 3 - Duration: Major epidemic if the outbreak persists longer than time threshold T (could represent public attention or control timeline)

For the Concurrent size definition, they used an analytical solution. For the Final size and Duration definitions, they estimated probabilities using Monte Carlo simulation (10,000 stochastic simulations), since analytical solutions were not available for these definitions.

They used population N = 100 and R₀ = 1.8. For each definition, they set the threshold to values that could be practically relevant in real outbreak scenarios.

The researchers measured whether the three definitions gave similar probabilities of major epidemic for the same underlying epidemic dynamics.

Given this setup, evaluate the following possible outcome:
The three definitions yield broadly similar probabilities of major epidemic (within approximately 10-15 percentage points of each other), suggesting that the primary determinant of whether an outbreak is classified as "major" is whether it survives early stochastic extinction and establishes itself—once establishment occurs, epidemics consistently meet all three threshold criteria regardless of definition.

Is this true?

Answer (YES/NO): NO